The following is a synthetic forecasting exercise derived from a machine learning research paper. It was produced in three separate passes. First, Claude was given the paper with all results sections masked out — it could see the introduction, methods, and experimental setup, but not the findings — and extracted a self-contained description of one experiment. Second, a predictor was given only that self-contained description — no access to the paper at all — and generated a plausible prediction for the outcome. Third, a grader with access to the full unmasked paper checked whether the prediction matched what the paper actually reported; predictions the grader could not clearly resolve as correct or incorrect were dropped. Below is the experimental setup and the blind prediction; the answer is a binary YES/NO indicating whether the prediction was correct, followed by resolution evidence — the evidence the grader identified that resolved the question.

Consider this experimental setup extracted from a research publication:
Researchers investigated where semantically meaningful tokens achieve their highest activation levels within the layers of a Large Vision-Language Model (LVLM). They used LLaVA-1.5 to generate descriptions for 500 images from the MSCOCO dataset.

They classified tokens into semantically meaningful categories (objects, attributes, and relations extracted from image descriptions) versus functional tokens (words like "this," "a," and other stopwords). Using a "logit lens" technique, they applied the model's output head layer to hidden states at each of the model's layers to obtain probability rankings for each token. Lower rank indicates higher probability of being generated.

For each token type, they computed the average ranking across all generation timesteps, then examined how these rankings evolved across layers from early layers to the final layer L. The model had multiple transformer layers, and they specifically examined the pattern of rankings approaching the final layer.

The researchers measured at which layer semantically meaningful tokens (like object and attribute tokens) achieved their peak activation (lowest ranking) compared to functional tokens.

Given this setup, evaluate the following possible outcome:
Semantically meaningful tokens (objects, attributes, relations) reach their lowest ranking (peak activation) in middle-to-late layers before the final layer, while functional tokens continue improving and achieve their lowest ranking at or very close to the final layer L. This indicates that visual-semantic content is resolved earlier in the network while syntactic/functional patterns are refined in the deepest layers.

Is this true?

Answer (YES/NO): YES